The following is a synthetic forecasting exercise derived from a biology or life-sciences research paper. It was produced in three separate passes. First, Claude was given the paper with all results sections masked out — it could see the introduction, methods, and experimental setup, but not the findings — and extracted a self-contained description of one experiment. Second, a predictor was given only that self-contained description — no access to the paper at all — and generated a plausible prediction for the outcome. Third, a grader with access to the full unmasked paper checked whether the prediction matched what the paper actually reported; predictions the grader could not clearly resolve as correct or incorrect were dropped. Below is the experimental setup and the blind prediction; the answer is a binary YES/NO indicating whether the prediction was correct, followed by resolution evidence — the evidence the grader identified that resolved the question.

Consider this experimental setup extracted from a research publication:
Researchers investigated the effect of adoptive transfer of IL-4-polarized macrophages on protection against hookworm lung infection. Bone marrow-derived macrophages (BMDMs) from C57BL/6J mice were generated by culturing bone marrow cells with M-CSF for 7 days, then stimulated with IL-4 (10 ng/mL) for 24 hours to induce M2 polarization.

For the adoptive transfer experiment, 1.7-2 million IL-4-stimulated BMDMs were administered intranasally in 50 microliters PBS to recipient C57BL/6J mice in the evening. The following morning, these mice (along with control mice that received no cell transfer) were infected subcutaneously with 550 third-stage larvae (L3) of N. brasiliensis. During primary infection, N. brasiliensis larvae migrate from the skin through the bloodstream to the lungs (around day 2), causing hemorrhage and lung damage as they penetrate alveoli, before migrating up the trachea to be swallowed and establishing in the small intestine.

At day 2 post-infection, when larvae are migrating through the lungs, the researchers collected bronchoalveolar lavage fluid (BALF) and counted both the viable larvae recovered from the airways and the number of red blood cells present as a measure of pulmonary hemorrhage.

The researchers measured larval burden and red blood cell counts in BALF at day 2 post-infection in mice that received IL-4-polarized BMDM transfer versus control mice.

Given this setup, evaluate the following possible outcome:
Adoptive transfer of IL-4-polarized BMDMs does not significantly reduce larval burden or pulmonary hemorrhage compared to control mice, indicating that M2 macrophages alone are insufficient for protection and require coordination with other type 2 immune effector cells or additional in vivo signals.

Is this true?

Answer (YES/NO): NO